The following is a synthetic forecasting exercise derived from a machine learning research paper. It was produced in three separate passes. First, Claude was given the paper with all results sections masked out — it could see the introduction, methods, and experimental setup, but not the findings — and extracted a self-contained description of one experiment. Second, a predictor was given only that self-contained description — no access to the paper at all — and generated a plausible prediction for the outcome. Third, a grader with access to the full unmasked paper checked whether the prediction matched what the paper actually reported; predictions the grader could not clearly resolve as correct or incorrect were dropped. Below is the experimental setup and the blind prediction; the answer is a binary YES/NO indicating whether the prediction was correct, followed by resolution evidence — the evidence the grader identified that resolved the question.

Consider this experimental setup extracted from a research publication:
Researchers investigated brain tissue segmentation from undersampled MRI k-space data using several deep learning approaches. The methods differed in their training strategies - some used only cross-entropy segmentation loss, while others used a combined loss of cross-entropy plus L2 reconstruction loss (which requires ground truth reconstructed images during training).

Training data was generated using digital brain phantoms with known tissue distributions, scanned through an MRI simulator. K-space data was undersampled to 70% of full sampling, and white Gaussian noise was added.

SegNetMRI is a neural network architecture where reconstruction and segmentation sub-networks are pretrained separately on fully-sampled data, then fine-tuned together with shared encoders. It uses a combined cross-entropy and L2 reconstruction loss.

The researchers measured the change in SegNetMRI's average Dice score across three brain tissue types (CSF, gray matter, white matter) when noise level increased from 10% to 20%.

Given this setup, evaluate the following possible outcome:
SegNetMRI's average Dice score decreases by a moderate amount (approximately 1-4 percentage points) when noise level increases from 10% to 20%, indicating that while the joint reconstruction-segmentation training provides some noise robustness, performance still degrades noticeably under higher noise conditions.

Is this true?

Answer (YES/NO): NO